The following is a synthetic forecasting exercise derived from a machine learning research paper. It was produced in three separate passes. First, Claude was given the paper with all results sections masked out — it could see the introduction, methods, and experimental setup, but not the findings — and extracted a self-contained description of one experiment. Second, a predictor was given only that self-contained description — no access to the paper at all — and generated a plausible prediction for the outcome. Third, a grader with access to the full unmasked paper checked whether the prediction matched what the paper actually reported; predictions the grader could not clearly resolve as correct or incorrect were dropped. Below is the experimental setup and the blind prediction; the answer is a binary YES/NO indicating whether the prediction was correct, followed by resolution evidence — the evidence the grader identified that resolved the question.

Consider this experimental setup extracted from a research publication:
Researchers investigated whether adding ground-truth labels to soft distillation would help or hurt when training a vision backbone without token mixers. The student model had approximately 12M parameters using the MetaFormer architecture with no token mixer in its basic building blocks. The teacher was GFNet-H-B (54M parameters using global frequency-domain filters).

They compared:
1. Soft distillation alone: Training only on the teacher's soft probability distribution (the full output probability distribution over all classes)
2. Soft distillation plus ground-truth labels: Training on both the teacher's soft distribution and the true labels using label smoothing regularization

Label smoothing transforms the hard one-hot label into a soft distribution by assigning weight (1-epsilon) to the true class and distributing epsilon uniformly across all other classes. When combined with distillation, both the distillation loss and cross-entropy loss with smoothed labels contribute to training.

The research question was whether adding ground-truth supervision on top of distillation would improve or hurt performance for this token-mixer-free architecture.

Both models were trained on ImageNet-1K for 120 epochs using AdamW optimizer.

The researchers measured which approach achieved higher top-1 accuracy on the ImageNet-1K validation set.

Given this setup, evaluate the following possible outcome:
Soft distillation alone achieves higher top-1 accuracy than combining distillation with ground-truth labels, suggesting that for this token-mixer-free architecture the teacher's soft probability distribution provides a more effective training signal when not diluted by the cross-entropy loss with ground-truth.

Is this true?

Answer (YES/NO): YES